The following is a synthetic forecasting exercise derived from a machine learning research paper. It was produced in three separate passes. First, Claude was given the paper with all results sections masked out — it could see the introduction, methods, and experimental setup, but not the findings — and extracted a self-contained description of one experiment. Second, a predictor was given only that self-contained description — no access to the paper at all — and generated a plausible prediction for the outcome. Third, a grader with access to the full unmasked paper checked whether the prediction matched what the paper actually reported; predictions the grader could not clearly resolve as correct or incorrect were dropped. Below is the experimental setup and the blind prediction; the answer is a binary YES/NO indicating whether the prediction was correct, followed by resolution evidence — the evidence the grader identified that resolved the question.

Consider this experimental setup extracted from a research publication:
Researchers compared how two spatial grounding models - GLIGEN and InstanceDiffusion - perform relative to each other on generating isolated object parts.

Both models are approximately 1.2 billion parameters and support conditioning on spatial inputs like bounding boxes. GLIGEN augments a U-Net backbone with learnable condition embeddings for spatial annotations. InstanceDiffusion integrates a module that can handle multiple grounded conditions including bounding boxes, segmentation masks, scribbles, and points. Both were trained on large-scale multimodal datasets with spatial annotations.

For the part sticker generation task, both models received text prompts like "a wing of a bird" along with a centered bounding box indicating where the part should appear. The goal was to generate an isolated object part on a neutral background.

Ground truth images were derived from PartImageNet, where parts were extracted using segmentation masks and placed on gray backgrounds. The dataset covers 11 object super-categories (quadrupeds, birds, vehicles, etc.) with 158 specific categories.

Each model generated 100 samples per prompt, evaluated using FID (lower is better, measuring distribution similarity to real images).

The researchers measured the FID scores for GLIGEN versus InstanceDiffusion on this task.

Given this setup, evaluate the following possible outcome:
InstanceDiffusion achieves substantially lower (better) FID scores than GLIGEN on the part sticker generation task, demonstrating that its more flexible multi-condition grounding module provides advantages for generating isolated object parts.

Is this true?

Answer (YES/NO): NO